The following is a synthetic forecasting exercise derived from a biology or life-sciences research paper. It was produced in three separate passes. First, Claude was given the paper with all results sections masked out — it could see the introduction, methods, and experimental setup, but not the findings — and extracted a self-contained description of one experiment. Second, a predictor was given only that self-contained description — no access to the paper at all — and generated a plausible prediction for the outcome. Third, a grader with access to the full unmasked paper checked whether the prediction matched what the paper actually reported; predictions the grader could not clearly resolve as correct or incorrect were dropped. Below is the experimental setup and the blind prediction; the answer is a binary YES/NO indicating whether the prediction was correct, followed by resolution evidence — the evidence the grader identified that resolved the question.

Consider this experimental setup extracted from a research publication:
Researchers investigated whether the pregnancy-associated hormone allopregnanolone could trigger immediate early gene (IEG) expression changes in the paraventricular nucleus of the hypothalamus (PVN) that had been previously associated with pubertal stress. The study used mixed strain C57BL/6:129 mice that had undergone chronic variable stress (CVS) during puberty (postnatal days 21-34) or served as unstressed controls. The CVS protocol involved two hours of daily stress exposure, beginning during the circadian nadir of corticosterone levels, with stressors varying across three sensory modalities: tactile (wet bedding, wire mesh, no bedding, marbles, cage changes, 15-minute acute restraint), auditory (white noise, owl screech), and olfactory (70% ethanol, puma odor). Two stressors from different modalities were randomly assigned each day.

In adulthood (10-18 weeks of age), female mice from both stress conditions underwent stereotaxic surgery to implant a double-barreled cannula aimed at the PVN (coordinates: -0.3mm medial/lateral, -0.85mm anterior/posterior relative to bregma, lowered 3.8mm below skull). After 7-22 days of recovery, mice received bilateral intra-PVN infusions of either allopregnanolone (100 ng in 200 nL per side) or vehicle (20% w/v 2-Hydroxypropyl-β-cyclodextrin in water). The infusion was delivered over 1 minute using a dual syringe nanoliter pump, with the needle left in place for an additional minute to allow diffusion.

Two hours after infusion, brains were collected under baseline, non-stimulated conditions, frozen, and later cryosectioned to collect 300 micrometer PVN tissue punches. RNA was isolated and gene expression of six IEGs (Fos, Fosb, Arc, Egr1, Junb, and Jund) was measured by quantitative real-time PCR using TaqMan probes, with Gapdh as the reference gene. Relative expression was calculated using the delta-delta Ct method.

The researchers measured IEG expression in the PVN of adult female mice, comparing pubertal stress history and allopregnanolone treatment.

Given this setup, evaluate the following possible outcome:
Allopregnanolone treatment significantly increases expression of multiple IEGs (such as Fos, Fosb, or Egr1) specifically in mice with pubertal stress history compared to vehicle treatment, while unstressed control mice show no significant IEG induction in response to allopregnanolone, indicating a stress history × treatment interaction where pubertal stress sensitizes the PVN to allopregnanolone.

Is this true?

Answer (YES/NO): NO